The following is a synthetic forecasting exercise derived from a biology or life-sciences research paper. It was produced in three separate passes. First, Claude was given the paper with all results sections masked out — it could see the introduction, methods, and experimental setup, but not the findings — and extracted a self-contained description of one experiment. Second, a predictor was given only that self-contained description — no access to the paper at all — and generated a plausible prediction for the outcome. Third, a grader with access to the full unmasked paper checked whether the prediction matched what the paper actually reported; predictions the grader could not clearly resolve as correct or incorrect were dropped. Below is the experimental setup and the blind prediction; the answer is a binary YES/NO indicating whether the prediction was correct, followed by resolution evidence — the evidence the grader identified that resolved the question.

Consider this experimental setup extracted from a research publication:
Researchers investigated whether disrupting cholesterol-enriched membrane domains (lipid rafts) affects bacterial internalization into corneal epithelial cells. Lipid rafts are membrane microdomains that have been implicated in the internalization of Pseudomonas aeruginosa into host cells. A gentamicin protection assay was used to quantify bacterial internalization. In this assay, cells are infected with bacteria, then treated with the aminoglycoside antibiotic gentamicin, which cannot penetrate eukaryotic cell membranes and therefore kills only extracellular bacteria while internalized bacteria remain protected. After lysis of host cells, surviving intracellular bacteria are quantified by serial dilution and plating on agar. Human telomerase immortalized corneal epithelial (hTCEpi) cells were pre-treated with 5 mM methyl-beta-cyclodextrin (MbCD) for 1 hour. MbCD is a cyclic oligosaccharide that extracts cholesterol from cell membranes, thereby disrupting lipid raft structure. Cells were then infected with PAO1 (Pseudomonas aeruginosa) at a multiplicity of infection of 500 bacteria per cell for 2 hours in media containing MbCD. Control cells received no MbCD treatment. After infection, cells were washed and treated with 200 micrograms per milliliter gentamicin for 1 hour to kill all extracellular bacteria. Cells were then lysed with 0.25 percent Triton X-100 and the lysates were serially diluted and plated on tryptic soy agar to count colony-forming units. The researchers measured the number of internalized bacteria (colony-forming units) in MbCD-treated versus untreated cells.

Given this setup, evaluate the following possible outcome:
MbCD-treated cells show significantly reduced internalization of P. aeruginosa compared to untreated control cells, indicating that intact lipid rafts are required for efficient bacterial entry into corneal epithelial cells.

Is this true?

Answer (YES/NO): YES